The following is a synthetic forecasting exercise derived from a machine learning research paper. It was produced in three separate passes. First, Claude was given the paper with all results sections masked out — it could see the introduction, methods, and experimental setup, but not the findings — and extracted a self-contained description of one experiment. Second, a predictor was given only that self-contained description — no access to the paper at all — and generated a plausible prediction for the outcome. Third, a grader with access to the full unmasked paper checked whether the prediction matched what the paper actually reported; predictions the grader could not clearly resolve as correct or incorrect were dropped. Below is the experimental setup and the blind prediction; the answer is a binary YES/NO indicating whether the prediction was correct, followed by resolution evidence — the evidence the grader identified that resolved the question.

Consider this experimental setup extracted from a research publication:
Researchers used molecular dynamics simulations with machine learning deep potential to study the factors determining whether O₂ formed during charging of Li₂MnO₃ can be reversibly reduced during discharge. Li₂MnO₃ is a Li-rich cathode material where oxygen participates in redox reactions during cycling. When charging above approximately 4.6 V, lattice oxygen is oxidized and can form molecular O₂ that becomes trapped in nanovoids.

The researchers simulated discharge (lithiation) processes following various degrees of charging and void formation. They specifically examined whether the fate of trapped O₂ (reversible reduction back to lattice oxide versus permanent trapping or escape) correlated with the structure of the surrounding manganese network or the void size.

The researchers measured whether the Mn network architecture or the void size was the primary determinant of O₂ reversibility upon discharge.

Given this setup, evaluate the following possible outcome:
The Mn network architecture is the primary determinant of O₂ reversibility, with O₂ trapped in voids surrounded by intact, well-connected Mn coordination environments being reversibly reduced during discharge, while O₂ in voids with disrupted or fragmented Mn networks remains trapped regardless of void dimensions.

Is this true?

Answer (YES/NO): NO